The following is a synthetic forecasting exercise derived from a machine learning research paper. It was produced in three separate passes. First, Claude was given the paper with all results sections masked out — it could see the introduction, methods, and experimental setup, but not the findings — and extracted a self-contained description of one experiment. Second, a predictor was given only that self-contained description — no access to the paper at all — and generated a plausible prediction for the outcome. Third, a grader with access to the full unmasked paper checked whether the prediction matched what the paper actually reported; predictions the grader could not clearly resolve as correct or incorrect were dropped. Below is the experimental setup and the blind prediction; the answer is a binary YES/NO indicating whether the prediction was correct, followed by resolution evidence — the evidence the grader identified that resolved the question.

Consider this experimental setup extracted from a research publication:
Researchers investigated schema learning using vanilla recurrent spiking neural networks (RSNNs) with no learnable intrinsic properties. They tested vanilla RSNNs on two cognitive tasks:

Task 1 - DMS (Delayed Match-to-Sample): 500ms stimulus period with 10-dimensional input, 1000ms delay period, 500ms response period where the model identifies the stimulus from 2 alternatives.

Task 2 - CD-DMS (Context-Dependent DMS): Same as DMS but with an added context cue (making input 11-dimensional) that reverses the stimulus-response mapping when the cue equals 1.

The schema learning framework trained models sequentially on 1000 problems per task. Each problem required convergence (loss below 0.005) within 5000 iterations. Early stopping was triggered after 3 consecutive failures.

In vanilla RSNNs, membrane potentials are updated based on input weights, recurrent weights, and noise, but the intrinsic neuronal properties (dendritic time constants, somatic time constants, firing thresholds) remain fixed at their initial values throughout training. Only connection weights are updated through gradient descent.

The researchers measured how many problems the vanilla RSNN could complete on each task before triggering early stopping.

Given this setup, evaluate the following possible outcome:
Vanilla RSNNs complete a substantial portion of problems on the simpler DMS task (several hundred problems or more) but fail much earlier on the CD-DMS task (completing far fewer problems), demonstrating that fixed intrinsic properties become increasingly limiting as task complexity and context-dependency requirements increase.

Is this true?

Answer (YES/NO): YES